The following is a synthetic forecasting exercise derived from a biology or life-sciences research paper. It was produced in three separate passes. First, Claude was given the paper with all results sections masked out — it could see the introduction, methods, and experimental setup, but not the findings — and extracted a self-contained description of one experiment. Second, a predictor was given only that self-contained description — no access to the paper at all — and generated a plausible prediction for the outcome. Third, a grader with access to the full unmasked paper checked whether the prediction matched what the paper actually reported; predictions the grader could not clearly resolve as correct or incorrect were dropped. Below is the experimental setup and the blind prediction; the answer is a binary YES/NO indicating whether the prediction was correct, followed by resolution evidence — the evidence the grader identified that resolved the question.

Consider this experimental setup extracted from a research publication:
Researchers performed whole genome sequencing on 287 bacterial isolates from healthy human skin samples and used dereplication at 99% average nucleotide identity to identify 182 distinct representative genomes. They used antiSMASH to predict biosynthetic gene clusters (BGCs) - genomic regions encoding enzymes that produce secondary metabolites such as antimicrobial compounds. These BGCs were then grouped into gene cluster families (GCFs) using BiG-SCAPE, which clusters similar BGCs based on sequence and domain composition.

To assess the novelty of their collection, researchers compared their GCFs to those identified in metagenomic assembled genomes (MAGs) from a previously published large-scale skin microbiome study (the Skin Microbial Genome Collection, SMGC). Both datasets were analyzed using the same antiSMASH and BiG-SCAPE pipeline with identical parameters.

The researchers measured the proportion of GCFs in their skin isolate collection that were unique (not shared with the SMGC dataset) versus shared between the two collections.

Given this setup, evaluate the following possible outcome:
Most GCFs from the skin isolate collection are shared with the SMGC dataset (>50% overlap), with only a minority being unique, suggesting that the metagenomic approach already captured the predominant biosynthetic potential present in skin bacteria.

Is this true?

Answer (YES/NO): NO